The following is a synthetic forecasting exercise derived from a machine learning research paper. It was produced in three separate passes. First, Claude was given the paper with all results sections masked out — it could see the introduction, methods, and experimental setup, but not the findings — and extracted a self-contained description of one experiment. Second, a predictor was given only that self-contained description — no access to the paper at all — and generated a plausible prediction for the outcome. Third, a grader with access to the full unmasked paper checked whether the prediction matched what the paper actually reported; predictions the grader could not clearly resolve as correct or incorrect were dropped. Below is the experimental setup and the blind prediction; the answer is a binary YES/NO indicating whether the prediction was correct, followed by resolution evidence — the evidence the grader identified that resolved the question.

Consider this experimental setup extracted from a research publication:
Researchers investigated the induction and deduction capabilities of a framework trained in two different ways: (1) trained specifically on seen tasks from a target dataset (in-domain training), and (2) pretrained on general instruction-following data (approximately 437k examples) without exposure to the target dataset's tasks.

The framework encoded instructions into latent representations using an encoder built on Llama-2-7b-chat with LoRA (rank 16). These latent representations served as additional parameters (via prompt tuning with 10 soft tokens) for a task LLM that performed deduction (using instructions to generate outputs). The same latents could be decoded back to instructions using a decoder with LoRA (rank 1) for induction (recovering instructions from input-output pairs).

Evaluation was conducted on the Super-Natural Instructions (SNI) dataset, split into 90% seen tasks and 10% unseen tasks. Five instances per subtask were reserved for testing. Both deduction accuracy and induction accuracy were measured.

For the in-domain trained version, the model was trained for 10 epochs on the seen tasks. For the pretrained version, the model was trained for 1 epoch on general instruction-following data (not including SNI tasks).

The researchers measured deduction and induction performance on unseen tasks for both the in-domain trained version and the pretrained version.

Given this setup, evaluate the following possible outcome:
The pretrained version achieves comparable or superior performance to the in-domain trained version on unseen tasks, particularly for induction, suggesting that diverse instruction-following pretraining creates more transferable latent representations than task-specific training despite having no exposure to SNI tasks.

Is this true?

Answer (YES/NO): NO